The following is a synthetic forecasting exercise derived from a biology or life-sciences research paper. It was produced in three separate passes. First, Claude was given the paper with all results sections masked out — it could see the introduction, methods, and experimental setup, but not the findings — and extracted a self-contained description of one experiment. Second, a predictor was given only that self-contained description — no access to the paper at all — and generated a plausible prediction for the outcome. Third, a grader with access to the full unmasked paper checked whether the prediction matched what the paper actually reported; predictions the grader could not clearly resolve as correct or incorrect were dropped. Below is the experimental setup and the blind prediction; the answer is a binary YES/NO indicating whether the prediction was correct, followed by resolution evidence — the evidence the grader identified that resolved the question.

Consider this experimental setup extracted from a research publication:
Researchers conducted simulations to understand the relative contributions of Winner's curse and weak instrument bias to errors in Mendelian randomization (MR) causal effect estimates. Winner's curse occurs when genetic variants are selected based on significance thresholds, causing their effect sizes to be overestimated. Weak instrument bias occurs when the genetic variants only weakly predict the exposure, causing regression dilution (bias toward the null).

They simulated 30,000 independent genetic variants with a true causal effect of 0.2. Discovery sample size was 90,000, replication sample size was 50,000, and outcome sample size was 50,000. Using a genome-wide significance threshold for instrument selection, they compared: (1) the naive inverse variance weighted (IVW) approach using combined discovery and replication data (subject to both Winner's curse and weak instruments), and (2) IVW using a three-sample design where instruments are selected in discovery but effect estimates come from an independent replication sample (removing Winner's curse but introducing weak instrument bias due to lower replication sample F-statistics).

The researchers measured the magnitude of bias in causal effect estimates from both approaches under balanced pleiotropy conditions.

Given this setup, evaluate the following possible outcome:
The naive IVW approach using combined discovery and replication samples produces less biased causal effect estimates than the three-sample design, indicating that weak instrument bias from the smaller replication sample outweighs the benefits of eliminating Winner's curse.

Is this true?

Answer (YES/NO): NO